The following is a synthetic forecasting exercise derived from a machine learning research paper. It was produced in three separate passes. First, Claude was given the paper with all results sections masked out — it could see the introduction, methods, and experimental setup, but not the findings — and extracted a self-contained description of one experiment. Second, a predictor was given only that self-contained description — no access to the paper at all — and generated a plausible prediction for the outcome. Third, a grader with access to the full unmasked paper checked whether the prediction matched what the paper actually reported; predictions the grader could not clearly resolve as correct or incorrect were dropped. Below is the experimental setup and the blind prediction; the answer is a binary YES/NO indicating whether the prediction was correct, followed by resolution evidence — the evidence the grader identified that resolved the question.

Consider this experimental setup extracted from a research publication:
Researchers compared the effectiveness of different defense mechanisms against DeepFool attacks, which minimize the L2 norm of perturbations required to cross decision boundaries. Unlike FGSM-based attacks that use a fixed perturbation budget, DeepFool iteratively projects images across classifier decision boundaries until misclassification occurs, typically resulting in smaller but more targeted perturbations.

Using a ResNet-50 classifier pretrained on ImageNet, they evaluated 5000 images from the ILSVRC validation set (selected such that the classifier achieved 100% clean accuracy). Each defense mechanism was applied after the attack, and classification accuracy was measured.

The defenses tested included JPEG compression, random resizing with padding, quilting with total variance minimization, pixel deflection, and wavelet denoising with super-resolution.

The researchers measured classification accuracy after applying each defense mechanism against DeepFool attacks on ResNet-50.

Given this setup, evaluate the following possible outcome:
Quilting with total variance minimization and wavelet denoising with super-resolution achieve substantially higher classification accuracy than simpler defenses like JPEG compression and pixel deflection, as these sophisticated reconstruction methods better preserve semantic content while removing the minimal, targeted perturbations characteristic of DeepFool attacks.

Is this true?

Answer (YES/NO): NO